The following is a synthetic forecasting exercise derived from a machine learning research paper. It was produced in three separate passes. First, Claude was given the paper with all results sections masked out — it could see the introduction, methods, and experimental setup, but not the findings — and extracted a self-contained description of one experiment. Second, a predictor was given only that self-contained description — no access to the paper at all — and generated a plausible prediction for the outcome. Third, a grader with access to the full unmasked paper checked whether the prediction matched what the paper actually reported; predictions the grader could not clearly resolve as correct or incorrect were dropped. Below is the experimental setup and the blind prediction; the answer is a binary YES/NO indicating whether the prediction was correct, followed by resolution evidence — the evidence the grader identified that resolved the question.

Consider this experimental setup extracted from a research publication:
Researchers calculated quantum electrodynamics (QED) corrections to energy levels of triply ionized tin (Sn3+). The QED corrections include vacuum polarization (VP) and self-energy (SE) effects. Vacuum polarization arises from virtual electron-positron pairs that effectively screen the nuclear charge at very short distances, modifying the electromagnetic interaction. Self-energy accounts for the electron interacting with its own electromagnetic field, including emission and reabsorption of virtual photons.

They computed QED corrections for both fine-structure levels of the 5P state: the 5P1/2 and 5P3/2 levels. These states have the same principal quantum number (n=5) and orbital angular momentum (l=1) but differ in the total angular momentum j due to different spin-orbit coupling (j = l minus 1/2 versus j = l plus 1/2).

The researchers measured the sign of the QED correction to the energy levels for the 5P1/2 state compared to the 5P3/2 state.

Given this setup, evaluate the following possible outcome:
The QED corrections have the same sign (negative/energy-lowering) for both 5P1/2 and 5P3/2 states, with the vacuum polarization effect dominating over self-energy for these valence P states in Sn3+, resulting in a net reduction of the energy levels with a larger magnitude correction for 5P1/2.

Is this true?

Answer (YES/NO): NO